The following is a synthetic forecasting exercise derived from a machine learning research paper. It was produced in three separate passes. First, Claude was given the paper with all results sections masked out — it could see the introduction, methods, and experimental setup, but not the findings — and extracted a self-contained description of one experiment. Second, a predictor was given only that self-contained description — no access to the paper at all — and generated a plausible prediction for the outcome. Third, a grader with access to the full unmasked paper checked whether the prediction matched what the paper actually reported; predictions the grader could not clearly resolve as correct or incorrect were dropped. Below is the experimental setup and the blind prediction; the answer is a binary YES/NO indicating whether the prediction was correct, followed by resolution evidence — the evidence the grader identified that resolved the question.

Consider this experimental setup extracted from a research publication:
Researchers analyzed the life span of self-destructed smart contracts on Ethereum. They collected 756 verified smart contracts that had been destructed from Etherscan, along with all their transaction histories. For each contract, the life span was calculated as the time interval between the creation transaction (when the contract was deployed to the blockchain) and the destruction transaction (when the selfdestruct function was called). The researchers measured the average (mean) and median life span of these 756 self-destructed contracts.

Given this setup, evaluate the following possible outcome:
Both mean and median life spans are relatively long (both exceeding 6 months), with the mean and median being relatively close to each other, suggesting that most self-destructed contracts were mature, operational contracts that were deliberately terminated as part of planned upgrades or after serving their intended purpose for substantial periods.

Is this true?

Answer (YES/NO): NO